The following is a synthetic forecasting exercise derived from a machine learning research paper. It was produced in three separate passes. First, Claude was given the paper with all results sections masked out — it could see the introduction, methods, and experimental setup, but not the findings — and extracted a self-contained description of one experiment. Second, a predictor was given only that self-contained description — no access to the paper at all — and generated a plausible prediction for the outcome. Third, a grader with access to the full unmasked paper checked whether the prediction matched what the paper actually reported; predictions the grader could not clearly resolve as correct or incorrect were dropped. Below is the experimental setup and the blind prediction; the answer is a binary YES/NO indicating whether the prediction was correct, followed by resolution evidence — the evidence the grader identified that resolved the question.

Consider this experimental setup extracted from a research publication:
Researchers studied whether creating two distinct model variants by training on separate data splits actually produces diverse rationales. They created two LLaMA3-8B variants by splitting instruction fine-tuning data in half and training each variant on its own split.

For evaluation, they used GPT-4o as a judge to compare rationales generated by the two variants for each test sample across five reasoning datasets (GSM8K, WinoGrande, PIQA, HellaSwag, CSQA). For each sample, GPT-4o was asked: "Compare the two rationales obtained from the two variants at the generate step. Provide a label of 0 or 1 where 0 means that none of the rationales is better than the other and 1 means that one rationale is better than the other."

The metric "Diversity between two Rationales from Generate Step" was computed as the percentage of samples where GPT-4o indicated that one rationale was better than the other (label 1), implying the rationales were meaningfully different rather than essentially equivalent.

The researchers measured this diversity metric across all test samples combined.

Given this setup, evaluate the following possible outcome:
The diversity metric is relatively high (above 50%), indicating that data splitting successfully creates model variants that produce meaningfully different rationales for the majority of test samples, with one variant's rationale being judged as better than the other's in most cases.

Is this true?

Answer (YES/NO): YES